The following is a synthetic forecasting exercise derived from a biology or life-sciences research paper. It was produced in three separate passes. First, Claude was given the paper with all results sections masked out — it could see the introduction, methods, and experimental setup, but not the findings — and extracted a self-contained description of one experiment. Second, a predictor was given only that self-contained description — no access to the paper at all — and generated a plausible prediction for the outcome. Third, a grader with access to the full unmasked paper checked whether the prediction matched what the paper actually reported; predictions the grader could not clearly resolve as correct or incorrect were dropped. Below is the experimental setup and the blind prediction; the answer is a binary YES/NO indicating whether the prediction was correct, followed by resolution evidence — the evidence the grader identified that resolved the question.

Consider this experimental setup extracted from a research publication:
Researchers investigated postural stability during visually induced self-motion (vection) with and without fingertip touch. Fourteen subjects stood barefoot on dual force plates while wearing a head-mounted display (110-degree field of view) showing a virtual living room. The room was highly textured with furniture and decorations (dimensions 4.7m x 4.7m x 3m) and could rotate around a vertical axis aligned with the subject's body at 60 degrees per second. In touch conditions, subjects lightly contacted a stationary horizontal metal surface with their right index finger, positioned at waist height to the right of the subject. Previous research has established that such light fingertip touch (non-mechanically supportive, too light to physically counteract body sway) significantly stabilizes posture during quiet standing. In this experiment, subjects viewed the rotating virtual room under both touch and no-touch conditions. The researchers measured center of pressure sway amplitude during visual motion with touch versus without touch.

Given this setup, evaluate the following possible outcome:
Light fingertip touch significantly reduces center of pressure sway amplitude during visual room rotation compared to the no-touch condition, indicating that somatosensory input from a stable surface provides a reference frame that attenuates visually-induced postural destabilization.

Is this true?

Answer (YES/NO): YES